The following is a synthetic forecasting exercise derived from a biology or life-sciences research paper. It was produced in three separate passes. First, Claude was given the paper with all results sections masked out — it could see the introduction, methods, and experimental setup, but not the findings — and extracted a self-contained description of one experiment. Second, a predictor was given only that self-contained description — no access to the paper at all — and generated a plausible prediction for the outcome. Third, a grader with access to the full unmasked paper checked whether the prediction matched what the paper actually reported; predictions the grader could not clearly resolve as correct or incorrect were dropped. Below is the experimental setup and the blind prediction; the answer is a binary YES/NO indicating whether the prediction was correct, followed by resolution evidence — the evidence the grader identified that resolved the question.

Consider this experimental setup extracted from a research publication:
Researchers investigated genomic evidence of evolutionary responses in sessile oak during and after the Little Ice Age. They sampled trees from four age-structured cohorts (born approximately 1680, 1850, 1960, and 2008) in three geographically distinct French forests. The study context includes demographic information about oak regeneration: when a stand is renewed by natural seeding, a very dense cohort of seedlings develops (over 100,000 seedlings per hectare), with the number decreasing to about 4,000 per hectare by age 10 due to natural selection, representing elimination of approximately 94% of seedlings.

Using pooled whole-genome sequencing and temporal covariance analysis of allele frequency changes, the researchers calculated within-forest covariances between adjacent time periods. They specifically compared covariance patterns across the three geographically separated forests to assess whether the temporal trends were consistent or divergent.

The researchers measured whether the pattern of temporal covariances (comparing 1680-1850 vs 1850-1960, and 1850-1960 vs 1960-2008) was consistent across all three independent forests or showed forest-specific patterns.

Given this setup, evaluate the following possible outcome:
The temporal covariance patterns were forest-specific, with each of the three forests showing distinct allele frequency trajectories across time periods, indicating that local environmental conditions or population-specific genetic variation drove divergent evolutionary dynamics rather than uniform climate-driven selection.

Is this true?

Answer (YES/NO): NO